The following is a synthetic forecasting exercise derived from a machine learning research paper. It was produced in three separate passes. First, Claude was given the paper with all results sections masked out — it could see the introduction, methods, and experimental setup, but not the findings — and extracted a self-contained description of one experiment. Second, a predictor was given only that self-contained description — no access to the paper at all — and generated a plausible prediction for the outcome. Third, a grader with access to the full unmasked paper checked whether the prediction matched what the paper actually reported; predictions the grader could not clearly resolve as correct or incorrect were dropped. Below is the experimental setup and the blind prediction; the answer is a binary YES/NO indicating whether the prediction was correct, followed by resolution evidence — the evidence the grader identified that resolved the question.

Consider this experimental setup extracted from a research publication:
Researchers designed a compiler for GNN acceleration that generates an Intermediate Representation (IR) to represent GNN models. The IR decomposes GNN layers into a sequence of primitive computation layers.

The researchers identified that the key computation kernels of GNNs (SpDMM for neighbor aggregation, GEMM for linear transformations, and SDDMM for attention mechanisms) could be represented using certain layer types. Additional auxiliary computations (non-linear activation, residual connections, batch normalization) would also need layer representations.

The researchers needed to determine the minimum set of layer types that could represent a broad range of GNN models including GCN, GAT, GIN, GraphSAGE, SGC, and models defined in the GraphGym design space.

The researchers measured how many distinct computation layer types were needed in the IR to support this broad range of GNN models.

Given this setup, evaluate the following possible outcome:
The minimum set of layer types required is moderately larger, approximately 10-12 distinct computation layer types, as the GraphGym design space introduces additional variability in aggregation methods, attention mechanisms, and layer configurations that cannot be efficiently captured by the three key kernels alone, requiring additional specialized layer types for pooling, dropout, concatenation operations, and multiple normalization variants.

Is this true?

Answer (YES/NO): NO